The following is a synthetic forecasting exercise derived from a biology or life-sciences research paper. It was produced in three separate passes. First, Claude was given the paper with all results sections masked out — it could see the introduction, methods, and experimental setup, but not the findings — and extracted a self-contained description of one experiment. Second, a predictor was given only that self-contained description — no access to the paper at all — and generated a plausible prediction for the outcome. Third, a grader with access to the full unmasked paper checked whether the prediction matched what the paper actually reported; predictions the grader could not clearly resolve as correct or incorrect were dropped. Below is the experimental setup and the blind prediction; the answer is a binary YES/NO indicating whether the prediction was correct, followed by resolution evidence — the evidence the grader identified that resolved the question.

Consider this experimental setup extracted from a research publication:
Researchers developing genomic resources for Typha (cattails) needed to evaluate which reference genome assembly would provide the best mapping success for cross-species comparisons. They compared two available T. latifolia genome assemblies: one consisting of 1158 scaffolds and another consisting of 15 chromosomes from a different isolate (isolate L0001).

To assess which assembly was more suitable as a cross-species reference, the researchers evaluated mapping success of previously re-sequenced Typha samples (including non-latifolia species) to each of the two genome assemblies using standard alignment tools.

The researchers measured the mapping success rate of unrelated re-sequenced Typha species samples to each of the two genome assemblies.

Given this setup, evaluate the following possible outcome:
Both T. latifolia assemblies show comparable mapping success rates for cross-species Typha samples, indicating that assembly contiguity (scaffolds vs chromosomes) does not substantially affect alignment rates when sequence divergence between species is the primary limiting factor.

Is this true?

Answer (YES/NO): NO